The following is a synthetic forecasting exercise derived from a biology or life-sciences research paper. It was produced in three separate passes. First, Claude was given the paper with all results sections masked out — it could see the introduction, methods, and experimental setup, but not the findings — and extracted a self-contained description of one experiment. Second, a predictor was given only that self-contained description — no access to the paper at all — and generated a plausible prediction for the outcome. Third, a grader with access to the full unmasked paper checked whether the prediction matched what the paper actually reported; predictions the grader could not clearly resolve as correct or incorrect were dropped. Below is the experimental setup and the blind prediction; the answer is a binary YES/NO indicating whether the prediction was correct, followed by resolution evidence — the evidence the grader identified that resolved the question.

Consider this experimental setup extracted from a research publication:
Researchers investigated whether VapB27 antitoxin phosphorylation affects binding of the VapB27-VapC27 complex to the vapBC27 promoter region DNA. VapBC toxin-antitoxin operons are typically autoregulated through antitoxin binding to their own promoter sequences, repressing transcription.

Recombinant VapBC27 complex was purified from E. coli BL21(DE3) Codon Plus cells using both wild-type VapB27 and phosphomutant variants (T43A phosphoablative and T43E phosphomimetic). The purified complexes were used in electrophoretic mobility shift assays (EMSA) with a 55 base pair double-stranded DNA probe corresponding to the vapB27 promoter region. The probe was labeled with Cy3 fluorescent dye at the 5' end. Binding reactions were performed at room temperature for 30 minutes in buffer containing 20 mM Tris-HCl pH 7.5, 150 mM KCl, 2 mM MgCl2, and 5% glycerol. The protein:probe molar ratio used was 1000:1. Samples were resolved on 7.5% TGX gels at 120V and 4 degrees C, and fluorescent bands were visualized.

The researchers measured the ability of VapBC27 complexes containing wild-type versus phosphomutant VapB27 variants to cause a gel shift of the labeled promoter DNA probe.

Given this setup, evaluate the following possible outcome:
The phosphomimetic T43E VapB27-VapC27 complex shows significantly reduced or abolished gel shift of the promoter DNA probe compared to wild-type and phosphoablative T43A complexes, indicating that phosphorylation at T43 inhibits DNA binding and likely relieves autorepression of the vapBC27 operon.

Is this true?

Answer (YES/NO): YES